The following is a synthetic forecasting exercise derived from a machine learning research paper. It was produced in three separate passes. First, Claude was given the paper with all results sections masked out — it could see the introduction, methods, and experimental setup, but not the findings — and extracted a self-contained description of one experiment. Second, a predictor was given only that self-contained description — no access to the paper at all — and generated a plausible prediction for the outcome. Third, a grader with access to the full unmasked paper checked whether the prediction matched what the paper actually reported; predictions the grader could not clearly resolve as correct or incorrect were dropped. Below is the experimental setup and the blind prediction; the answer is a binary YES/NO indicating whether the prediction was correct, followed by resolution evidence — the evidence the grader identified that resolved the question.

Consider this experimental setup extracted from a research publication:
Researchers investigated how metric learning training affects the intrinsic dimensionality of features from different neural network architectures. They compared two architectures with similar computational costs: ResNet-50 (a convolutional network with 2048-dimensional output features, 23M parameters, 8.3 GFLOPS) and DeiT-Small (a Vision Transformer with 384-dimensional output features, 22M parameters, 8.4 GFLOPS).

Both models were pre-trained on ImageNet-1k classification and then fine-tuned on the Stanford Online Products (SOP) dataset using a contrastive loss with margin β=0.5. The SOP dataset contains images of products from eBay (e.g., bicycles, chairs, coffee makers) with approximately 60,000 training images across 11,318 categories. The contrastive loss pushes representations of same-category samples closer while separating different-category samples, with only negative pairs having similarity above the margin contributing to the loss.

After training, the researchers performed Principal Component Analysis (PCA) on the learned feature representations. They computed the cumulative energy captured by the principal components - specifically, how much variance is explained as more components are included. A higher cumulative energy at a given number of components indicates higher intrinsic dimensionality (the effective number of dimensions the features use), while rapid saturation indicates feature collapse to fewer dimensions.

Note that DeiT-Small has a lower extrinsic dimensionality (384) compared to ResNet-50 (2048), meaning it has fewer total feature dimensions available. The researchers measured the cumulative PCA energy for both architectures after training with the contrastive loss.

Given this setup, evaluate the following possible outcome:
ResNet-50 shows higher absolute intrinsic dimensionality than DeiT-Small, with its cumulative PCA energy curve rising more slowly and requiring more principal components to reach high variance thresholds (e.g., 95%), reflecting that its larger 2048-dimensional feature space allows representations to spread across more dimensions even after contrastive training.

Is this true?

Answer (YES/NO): NO